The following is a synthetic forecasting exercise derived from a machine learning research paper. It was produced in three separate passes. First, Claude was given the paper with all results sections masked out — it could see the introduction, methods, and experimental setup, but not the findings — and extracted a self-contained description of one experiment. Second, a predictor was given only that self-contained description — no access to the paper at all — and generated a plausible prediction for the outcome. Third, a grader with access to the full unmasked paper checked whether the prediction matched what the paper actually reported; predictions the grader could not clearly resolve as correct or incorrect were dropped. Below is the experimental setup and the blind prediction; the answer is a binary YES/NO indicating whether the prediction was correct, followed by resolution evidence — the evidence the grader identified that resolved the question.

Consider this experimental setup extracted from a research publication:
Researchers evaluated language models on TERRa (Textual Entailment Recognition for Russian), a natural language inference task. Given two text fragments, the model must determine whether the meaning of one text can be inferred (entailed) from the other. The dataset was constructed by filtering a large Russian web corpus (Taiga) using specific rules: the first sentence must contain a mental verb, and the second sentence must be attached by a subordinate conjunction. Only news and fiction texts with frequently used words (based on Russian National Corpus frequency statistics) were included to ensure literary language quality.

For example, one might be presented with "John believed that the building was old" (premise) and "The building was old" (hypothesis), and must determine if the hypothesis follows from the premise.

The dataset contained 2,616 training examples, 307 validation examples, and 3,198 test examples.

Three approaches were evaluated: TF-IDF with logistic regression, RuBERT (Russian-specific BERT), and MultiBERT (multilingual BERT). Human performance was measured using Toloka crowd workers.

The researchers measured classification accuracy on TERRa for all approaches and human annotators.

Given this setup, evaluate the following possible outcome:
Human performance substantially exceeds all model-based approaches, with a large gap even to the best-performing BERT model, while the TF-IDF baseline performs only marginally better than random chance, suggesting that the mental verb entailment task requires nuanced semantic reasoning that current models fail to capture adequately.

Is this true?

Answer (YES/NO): NO